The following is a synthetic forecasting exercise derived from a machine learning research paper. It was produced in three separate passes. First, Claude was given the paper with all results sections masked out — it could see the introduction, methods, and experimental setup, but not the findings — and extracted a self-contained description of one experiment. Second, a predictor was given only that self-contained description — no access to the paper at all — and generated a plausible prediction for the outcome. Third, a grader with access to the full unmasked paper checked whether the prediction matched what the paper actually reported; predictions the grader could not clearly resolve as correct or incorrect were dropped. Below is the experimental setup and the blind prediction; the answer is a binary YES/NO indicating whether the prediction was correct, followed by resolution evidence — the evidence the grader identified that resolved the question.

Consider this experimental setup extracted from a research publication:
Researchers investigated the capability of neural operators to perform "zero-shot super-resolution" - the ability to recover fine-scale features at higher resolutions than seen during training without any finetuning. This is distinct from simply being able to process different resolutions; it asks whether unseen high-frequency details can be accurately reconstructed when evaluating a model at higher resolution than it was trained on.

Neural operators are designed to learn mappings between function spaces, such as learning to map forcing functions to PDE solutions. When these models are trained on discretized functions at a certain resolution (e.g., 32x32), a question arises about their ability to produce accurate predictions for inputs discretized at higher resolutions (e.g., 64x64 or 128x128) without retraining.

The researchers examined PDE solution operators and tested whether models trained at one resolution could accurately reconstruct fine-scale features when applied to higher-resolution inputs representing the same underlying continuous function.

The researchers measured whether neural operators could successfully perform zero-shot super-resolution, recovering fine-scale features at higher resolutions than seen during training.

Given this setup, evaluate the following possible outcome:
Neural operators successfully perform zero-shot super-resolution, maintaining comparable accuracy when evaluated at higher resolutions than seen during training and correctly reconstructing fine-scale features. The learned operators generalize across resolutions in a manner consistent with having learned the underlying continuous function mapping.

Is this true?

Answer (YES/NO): NO